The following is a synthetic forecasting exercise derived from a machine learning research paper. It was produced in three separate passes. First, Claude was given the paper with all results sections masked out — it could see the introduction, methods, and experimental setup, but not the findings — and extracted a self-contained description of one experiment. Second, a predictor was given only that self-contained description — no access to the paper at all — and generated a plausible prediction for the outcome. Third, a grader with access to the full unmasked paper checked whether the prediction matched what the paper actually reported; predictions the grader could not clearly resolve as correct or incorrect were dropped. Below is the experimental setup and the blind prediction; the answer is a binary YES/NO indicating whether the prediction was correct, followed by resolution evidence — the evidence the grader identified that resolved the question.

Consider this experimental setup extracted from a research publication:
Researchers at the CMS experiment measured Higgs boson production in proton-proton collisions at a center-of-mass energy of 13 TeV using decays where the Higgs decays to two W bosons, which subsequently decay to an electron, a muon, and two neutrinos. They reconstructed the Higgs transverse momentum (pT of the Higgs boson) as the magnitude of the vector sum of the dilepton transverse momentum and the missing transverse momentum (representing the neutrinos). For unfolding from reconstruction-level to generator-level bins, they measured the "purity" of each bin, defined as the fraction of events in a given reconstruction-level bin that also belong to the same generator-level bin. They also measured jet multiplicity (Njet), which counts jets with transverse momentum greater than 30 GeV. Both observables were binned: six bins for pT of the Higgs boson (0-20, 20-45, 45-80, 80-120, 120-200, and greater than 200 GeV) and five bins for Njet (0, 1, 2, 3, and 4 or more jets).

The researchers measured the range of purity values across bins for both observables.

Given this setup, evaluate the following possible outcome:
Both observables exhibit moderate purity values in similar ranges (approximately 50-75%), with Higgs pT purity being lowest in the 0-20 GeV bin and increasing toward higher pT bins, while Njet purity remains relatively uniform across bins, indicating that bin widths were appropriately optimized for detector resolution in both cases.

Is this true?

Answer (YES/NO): NO